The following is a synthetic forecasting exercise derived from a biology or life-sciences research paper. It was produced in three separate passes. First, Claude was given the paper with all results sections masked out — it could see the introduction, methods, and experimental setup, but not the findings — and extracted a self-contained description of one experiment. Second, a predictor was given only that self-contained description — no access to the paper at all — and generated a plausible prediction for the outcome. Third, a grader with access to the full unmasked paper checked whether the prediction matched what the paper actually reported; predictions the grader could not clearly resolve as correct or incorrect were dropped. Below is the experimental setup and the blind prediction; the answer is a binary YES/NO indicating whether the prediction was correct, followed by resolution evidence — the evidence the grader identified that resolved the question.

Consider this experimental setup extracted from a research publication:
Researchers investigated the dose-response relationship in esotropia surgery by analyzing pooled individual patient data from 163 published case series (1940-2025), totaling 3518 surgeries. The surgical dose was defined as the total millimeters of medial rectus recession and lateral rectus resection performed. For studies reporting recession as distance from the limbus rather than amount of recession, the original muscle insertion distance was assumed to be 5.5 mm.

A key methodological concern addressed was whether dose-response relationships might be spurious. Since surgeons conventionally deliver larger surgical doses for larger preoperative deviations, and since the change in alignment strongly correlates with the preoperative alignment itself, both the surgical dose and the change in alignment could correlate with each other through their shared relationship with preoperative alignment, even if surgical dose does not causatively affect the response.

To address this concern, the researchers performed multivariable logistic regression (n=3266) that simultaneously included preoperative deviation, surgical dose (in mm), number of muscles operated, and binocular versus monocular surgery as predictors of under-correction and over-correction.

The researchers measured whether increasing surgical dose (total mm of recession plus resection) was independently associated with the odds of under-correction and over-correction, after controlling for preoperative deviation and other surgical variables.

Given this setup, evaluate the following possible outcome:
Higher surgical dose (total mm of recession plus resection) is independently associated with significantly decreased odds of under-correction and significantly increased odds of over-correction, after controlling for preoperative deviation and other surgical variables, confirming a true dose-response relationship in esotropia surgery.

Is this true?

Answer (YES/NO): YES